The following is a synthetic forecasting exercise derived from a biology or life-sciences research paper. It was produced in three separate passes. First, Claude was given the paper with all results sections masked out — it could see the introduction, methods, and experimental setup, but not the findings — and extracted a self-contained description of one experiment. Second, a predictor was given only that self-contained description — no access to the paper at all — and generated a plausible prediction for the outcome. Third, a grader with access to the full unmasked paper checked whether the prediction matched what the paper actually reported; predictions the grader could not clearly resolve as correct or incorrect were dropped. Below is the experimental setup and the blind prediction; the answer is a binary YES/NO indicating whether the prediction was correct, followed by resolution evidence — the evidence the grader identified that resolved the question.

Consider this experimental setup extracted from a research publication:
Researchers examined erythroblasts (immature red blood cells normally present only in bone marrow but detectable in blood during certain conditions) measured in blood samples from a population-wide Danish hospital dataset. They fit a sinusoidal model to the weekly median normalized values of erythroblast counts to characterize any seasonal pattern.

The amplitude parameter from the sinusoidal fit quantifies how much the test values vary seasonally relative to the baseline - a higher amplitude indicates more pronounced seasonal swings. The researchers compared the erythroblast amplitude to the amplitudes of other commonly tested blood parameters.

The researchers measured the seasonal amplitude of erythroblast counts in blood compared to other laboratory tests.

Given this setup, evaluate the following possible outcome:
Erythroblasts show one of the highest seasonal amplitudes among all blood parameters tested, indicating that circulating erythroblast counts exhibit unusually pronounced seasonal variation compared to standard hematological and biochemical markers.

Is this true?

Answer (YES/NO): YES